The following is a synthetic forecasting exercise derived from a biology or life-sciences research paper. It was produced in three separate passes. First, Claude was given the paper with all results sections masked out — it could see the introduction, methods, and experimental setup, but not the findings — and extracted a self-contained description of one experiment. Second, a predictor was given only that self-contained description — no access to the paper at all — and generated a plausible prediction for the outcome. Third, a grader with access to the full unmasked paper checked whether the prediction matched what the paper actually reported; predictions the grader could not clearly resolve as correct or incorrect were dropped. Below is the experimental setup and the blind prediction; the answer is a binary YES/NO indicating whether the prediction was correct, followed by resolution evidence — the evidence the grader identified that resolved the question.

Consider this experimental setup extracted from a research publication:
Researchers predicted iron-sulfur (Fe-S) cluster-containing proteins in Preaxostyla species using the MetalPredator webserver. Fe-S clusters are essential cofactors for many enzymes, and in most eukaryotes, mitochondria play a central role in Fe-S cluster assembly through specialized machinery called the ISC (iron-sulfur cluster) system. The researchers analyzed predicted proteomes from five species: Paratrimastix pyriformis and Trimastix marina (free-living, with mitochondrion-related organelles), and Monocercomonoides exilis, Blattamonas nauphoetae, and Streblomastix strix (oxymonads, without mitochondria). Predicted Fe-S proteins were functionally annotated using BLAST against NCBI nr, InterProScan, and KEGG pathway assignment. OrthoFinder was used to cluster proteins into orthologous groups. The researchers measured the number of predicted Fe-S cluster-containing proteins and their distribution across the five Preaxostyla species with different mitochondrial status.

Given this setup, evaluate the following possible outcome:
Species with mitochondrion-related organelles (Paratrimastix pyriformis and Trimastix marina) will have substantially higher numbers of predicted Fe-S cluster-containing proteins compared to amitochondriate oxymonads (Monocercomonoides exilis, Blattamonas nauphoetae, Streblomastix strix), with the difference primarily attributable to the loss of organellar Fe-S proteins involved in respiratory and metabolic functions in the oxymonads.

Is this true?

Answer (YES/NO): NO